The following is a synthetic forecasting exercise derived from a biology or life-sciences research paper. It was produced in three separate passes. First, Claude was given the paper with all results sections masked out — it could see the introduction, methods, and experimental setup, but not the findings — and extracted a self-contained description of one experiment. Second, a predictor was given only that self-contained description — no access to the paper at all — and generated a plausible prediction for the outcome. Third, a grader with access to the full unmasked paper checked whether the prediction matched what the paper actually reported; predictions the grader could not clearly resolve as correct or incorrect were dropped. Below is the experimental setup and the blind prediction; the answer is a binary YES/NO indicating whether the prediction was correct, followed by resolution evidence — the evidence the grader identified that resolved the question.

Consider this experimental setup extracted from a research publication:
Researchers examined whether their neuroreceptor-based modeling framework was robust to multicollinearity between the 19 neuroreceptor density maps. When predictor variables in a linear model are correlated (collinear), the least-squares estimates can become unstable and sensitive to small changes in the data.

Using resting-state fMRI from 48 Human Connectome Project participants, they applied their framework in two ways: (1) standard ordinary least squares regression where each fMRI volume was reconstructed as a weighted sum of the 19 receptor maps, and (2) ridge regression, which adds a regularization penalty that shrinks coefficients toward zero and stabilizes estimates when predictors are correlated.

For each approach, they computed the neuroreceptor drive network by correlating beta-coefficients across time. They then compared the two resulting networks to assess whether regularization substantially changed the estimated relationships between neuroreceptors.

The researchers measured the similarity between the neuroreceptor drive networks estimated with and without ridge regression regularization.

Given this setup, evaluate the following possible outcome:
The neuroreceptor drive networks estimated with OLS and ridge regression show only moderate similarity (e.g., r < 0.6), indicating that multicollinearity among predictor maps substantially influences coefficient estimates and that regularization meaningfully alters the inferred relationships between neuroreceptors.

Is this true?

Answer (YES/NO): NO